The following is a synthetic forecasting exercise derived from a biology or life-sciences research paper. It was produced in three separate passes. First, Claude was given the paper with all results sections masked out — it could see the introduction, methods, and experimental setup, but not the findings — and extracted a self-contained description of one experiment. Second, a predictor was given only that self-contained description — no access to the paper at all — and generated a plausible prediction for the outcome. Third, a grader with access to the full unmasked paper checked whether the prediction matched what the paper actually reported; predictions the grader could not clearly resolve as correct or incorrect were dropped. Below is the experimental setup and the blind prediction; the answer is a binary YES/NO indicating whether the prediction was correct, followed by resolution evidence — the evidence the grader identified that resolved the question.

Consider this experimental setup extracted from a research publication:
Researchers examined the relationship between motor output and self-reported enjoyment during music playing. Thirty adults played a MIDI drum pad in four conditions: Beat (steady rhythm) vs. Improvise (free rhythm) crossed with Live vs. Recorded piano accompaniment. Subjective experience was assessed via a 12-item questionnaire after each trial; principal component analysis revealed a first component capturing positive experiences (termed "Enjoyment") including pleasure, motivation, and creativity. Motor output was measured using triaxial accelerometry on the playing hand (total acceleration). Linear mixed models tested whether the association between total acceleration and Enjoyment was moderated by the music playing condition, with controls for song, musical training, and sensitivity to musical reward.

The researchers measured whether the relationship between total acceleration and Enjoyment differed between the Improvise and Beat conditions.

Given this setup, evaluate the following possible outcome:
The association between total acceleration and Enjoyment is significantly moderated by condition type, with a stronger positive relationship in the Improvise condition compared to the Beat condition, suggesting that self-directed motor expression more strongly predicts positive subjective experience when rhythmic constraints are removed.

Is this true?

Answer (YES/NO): YES